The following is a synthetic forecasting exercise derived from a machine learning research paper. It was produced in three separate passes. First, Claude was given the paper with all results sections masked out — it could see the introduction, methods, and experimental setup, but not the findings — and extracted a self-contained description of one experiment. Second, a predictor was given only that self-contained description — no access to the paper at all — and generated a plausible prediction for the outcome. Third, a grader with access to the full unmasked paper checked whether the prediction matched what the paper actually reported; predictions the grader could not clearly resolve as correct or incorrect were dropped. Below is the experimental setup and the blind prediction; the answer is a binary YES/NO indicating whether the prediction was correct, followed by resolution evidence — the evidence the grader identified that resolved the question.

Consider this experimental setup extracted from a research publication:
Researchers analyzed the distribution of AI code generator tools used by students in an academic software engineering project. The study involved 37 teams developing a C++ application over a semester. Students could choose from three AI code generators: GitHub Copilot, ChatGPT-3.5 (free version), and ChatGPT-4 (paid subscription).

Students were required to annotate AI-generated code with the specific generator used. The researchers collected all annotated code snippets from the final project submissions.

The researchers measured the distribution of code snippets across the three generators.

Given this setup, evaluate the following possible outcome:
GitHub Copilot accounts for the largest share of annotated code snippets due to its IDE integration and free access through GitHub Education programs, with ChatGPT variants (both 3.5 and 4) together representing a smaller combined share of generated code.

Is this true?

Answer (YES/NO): NO